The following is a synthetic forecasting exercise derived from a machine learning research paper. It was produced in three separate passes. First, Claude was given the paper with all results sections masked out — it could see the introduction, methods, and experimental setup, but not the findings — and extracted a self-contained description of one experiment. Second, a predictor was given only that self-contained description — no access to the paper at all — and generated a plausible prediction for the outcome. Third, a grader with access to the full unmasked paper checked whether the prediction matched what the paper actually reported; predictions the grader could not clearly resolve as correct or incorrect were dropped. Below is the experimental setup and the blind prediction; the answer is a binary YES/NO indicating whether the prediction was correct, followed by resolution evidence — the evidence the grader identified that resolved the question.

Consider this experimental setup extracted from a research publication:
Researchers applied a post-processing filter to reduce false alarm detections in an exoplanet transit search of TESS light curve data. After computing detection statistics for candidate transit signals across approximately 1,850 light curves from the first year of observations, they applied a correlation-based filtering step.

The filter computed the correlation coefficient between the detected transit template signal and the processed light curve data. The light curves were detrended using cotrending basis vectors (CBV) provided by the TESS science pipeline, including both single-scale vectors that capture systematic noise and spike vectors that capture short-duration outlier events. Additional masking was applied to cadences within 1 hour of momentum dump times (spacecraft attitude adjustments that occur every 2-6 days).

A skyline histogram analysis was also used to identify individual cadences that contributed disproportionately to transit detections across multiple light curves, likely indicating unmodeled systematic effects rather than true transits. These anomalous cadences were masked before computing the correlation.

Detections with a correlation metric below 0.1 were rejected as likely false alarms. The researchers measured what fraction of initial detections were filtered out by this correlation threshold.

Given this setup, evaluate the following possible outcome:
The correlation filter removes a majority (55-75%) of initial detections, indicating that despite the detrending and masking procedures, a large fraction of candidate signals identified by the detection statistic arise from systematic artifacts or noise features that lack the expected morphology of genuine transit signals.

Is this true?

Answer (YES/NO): NO